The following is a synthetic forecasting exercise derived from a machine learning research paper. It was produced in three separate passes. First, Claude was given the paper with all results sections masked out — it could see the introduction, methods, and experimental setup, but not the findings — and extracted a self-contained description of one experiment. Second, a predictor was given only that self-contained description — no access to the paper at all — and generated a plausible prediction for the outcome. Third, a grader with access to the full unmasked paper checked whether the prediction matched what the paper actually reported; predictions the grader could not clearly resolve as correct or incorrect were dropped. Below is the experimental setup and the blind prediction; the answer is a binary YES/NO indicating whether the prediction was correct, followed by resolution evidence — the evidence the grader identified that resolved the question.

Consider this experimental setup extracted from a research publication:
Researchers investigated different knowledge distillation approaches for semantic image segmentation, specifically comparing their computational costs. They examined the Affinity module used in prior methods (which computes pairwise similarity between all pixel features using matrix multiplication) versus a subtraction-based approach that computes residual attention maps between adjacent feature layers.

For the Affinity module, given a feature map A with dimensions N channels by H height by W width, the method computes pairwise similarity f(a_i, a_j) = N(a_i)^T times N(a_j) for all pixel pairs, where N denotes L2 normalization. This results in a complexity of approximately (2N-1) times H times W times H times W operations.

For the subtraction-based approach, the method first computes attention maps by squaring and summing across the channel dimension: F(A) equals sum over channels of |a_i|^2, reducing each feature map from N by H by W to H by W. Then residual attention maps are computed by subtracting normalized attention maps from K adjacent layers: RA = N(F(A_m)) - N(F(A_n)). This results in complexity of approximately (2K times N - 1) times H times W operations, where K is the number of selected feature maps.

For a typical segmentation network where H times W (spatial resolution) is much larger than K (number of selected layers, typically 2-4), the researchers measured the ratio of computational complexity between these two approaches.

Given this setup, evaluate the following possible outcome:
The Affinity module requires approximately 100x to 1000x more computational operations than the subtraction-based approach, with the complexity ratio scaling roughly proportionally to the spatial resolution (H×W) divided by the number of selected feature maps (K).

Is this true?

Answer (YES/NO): NO